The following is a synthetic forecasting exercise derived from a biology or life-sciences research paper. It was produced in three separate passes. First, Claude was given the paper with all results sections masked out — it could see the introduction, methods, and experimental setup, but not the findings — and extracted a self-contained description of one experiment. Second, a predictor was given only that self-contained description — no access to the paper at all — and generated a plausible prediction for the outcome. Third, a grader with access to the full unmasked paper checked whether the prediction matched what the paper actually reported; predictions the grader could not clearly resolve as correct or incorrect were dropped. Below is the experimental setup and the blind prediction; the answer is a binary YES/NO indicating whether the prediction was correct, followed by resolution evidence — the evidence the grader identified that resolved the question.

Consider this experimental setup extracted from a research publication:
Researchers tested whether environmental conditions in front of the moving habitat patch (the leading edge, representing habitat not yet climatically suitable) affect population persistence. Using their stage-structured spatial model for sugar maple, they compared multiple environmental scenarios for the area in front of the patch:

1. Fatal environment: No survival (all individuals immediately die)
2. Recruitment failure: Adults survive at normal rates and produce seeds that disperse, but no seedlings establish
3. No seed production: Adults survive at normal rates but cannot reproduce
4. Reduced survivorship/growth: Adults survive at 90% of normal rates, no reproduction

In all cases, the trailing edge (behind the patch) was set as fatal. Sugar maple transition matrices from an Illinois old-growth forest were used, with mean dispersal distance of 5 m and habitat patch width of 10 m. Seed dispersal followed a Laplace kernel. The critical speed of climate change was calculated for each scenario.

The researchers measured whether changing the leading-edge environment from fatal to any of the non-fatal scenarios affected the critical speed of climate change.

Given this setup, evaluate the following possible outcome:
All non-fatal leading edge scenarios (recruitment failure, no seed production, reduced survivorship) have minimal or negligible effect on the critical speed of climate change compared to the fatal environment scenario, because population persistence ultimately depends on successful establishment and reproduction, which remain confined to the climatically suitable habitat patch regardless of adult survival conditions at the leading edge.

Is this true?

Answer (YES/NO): NO